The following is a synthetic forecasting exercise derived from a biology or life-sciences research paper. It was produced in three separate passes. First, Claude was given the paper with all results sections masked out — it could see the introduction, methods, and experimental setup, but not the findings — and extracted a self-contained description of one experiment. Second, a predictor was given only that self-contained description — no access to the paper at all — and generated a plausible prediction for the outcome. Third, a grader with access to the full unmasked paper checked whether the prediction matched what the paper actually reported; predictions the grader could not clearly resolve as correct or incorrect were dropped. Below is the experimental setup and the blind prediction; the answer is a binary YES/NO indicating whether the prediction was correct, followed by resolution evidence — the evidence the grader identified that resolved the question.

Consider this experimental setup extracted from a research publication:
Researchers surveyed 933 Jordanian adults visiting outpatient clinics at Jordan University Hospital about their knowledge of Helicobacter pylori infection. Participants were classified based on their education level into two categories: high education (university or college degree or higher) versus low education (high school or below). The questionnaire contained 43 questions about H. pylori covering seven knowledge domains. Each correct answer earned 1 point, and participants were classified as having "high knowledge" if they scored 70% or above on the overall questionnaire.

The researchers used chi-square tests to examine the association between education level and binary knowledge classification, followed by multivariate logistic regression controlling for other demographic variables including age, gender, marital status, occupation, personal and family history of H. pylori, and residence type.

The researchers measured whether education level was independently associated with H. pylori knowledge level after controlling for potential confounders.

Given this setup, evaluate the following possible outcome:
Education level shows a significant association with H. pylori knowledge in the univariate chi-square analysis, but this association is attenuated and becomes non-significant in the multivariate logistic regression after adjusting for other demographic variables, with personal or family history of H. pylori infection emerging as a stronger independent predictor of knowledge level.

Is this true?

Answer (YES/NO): NO